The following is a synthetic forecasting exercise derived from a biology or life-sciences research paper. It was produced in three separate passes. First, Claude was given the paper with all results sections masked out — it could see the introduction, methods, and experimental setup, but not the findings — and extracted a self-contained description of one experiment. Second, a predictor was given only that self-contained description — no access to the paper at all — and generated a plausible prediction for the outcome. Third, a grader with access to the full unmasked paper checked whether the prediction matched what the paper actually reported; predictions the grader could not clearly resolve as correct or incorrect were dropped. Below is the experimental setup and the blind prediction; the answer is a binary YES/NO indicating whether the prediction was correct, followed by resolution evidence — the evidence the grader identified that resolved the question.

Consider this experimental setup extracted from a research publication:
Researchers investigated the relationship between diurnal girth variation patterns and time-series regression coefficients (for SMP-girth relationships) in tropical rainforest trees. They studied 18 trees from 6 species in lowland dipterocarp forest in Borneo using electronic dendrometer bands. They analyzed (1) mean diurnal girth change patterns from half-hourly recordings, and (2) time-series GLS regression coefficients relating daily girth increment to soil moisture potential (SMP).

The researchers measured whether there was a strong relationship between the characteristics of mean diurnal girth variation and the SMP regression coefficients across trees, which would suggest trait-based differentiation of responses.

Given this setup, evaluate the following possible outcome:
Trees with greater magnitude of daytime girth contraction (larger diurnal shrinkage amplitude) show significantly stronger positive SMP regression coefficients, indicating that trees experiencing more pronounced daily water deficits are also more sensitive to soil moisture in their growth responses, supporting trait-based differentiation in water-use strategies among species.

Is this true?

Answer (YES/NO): NO